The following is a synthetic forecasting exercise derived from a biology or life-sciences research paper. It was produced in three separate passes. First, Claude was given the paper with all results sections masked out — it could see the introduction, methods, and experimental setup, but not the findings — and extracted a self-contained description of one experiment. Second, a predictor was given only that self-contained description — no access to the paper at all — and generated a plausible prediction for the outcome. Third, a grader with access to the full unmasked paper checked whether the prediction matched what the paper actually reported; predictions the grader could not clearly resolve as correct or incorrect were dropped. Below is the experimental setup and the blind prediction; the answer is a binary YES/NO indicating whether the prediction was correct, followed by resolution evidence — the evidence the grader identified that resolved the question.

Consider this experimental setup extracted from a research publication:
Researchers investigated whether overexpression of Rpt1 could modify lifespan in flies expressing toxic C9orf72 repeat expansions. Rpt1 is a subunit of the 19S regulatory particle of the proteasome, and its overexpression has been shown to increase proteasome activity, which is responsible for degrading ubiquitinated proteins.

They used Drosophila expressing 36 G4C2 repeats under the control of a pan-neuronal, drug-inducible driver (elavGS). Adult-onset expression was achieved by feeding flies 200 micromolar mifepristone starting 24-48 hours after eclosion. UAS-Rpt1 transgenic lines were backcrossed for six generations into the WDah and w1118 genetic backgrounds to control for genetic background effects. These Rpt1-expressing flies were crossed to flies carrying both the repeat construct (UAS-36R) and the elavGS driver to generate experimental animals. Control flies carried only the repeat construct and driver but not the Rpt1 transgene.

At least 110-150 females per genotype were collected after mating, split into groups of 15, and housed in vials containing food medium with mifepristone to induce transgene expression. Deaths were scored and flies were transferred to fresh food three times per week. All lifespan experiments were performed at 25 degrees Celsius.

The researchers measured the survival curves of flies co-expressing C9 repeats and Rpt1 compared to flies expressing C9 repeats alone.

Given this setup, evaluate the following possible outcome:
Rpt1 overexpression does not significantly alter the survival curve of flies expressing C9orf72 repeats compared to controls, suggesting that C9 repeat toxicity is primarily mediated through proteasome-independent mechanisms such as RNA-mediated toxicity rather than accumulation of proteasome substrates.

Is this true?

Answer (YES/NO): NO